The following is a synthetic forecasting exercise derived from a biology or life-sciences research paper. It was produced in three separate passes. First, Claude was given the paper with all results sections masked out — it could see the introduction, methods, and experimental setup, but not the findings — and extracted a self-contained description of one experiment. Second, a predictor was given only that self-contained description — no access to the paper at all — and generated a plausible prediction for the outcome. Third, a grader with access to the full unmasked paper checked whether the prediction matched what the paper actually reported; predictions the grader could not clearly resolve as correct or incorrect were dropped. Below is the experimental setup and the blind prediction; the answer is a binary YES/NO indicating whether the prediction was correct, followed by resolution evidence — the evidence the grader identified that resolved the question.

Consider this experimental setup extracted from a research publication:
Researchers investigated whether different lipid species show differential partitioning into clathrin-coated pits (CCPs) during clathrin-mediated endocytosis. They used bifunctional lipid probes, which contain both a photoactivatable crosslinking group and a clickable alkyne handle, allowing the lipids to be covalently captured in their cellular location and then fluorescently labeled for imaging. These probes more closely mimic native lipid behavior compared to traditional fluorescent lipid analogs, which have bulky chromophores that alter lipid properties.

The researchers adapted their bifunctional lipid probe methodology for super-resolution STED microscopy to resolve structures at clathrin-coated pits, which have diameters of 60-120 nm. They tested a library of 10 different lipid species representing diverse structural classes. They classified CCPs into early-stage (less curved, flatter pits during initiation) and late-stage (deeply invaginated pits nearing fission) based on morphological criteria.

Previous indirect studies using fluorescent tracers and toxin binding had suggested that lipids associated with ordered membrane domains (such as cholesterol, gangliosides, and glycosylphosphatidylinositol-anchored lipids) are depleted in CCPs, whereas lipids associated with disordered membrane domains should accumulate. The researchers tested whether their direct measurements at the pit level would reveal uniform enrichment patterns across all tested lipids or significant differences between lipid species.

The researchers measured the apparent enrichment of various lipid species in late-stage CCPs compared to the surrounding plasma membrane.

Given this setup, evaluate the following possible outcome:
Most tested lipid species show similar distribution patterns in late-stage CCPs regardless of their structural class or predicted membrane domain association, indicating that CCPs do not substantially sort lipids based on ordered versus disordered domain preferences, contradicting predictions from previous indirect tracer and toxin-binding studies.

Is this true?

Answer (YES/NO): NO